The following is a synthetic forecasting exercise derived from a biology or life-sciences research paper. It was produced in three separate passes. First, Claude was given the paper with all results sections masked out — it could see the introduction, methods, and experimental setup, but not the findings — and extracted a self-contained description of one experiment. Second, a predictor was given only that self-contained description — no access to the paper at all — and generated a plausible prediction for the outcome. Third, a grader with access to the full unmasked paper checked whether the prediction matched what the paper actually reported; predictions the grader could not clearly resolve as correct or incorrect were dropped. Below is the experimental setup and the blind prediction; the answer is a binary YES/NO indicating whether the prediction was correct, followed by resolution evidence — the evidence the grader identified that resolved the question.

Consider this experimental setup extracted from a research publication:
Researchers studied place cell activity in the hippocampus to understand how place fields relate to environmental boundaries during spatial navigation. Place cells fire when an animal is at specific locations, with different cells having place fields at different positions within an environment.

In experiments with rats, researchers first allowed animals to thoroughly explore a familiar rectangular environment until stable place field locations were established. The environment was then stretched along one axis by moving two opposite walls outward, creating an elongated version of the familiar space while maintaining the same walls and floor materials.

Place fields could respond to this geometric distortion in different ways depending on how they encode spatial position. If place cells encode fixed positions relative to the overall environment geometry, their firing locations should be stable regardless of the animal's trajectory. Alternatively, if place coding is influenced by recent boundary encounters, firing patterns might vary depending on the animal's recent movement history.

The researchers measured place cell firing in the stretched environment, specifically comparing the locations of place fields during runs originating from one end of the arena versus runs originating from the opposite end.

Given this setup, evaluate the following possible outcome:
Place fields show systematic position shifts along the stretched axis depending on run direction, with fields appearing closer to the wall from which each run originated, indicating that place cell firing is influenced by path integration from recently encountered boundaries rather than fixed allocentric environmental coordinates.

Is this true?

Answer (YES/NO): YES